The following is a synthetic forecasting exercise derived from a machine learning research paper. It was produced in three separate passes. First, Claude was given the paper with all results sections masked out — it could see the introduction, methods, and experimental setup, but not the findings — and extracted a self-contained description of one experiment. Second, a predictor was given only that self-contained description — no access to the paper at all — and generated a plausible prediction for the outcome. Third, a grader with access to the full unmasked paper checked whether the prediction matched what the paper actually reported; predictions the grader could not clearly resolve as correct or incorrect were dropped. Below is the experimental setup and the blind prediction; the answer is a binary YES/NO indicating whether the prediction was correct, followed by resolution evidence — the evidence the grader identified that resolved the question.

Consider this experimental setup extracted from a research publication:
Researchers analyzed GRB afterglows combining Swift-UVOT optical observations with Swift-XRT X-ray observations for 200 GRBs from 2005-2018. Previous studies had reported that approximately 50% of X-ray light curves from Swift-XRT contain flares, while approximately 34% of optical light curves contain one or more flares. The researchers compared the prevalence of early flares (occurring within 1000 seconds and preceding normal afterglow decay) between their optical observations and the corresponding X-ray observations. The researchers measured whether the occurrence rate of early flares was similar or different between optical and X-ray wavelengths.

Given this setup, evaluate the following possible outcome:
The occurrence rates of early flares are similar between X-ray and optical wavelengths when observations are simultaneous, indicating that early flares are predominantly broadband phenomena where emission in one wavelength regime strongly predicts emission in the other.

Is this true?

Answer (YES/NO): NO